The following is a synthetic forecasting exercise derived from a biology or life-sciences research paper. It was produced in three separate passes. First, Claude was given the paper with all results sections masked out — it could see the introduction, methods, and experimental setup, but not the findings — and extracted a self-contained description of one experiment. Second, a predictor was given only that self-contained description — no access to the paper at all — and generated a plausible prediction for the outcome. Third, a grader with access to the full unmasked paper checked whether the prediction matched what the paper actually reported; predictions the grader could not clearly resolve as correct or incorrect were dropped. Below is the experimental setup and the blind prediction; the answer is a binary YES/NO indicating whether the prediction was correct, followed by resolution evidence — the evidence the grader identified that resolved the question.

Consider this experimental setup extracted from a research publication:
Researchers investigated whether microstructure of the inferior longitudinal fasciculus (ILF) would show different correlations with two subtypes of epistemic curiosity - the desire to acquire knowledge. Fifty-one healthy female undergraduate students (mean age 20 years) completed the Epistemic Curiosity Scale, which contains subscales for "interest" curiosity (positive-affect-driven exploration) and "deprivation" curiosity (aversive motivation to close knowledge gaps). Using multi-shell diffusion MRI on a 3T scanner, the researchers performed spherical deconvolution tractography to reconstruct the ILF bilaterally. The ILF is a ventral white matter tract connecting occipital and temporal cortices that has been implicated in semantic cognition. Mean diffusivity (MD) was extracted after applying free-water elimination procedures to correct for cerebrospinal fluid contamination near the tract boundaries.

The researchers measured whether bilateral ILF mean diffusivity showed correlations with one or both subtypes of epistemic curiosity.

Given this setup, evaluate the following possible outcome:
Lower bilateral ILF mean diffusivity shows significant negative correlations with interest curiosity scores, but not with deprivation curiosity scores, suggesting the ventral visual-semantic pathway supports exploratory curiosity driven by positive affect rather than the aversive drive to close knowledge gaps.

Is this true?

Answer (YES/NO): NO